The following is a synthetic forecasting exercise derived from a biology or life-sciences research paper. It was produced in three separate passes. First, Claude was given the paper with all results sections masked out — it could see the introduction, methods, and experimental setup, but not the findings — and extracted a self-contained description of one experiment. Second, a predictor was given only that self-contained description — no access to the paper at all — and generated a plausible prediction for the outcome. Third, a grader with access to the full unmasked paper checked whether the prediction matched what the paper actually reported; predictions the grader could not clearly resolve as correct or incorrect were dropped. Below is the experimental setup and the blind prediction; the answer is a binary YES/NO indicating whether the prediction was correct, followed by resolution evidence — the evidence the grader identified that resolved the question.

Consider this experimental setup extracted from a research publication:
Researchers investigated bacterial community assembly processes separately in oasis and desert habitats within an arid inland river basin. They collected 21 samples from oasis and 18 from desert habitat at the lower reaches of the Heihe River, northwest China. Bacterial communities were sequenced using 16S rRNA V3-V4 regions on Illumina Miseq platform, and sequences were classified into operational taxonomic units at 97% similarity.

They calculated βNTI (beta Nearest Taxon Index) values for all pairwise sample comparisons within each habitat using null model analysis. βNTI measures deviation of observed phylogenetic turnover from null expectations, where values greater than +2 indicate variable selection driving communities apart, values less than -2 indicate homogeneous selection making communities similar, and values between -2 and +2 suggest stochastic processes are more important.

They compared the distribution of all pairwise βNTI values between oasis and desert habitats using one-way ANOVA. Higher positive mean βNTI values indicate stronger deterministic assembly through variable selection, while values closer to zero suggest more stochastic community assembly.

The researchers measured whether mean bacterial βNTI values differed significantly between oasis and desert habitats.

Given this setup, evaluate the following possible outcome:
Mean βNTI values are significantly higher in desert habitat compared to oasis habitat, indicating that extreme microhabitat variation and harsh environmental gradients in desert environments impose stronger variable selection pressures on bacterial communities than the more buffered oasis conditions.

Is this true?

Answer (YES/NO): NO